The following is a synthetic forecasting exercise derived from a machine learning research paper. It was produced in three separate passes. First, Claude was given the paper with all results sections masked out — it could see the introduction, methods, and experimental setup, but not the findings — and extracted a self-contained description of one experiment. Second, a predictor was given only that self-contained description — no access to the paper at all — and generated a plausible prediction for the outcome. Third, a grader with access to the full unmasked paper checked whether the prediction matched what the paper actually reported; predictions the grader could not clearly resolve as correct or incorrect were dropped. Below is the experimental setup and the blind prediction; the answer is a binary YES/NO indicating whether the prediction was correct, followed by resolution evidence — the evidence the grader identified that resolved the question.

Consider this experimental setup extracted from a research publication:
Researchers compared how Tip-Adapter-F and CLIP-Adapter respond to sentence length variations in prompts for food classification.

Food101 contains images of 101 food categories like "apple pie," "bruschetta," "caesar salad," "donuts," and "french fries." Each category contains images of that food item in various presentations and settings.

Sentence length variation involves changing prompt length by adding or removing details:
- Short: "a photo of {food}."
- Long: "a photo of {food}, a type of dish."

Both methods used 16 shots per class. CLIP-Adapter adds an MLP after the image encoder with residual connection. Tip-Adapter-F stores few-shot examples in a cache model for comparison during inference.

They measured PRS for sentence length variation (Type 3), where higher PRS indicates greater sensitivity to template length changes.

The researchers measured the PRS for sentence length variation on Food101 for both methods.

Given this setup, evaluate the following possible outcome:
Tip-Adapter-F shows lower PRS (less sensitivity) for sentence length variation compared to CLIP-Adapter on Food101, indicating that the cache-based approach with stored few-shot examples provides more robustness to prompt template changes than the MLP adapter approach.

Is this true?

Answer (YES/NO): NO